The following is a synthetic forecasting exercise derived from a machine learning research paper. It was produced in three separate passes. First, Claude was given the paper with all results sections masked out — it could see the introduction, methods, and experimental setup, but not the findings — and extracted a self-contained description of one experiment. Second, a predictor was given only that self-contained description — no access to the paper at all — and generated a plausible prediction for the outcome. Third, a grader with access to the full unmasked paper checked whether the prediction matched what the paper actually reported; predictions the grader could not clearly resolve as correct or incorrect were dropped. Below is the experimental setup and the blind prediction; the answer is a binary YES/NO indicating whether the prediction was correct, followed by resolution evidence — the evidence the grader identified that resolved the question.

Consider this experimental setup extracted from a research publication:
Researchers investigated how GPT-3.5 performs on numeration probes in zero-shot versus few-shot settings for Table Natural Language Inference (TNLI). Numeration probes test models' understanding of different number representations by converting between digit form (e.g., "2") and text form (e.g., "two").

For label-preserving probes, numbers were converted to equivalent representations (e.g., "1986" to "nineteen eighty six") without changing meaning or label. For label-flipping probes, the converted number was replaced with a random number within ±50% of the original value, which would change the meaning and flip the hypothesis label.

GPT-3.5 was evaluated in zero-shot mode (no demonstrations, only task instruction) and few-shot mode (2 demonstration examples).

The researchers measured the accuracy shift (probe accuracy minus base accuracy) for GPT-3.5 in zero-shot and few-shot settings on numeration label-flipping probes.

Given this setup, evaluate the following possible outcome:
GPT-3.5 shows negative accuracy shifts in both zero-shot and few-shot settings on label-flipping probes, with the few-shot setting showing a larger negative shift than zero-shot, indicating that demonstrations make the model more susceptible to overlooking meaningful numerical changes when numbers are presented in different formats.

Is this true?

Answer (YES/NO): NO